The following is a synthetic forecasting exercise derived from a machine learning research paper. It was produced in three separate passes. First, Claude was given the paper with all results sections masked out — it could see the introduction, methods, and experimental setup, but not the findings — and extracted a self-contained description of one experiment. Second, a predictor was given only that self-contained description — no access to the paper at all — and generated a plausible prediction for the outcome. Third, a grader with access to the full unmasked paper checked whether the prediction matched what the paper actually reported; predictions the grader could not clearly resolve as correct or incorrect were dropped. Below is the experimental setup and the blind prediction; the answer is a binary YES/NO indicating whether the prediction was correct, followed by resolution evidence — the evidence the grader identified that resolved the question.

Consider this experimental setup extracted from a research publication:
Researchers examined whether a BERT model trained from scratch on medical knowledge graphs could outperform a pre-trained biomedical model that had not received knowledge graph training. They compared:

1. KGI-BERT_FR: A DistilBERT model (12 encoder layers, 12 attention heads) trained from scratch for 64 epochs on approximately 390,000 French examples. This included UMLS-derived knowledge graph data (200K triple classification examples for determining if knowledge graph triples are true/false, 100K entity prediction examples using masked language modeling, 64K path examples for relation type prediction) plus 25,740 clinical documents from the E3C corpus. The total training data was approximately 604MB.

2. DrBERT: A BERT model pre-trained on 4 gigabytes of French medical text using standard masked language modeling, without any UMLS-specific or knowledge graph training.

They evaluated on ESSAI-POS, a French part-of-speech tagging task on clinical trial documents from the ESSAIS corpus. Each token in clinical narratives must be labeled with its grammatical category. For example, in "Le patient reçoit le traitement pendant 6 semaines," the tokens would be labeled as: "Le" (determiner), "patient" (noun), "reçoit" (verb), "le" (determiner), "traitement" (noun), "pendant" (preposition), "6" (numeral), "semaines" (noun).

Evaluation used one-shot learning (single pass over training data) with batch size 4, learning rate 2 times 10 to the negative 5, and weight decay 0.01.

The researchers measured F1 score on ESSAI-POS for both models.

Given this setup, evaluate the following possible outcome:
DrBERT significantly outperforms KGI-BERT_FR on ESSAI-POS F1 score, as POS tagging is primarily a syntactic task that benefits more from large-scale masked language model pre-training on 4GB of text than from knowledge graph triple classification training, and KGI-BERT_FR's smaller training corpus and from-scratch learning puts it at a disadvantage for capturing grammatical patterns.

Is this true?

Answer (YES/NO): NO